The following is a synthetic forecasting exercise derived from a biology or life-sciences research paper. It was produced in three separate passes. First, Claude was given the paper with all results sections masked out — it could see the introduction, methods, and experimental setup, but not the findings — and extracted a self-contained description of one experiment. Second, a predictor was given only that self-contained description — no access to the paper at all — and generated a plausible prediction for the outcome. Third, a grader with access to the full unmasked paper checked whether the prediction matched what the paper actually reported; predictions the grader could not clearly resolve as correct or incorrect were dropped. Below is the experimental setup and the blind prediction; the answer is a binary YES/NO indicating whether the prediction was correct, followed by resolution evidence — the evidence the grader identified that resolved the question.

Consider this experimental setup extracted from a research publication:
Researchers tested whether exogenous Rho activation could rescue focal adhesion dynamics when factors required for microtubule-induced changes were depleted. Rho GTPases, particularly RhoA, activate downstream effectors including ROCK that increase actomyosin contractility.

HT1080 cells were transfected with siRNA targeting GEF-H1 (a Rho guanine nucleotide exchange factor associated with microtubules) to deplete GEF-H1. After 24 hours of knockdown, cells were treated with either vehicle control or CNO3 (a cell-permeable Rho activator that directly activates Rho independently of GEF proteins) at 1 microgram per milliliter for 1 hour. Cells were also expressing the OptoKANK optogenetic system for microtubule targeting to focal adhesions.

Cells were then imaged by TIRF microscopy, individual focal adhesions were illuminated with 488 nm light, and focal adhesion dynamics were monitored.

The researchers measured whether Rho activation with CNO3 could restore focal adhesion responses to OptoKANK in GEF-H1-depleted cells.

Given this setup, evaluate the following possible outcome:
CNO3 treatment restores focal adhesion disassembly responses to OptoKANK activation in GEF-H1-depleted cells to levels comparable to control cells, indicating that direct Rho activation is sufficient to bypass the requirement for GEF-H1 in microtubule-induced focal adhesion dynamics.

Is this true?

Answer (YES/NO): YES